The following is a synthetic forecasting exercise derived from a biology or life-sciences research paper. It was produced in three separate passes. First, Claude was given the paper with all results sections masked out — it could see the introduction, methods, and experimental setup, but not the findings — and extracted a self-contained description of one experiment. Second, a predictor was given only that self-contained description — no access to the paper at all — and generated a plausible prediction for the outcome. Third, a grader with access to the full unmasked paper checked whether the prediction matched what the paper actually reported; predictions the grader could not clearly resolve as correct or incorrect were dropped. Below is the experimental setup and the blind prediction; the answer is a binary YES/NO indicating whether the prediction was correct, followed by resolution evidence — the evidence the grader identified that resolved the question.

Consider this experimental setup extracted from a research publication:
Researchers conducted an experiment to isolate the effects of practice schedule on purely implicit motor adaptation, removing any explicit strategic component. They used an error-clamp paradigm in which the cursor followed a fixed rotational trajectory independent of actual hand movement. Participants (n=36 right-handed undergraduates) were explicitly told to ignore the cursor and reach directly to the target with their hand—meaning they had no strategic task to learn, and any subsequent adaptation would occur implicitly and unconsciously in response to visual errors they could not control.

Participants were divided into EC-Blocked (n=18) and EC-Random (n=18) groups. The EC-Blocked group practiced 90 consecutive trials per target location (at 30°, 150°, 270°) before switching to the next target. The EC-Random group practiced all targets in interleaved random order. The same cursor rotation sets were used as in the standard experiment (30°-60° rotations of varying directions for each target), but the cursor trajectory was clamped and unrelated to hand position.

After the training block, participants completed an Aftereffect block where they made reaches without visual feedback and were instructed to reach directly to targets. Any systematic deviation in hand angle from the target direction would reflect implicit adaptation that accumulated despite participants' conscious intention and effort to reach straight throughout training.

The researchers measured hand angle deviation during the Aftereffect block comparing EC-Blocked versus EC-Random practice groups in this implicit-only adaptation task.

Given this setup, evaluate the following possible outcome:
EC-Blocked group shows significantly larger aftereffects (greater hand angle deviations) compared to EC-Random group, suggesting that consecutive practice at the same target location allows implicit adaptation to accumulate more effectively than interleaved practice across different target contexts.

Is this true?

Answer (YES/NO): NO